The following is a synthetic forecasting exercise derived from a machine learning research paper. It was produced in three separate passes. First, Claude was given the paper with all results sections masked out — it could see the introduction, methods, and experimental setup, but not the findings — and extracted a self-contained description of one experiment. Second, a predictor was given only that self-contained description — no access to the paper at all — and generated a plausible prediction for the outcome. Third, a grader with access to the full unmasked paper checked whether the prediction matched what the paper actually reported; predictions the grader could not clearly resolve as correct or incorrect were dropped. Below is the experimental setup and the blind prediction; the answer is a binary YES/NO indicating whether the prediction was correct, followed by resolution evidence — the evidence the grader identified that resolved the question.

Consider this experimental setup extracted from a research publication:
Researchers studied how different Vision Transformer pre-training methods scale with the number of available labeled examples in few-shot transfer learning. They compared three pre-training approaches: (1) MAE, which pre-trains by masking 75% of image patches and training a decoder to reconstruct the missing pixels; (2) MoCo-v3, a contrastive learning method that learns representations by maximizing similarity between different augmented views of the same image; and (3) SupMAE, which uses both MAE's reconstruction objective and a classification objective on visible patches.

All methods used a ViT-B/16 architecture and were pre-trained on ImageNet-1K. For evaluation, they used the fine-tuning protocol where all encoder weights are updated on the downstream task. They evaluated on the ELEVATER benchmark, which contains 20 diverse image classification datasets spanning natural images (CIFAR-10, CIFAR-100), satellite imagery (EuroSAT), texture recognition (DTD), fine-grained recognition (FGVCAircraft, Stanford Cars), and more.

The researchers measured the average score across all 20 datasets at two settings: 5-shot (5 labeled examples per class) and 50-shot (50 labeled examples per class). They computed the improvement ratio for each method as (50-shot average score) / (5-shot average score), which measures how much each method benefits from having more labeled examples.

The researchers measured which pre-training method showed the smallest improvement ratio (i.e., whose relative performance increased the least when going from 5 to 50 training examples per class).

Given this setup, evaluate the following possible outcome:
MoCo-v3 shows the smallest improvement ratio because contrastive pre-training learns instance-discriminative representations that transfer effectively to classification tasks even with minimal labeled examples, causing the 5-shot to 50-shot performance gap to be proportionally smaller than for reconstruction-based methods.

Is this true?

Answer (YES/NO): NO